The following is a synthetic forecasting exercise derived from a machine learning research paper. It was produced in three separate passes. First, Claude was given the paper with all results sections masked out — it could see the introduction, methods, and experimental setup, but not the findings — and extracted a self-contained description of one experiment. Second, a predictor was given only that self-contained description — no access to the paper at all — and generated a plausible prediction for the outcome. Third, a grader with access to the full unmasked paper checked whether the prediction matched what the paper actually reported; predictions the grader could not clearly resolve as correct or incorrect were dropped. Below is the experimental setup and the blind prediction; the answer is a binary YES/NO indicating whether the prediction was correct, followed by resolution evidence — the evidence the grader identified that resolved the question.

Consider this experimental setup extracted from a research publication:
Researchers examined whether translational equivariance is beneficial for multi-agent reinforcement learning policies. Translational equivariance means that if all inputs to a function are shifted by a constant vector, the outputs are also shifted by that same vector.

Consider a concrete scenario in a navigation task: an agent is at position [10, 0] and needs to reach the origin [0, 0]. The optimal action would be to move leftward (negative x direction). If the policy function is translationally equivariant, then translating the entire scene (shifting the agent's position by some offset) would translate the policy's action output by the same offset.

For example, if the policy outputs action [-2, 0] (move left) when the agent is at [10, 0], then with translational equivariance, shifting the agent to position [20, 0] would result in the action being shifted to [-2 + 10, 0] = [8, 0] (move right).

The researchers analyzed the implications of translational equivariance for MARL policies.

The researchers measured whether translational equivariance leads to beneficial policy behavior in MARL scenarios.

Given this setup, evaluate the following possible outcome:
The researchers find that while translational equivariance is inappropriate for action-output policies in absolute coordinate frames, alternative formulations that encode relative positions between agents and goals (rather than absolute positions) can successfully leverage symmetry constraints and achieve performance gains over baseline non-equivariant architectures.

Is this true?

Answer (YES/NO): NO